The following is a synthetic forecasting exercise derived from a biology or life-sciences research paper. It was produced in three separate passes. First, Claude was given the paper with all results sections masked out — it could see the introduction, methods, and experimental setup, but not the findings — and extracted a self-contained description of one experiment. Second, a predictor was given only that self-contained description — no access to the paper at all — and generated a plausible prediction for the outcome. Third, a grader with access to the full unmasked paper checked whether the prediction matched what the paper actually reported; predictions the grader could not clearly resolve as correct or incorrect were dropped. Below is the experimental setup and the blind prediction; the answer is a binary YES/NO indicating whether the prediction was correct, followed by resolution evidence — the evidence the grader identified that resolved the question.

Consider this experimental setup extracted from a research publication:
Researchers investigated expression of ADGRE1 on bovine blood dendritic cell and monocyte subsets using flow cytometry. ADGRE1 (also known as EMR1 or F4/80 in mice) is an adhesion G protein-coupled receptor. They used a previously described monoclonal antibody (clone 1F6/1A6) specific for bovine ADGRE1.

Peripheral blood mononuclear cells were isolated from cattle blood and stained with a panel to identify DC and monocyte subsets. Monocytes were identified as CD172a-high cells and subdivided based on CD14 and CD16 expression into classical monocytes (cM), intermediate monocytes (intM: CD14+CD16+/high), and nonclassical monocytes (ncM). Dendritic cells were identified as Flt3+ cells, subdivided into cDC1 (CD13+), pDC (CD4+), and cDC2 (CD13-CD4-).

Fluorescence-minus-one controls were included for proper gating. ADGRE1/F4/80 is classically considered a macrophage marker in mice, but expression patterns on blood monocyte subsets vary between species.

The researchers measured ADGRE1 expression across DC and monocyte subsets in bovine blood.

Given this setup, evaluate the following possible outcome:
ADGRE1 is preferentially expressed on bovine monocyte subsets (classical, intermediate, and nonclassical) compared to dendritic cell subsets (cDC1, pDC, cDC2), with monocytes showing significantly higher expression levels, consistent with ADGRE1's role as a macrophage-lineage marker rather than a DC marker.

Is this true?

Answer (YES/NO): YES